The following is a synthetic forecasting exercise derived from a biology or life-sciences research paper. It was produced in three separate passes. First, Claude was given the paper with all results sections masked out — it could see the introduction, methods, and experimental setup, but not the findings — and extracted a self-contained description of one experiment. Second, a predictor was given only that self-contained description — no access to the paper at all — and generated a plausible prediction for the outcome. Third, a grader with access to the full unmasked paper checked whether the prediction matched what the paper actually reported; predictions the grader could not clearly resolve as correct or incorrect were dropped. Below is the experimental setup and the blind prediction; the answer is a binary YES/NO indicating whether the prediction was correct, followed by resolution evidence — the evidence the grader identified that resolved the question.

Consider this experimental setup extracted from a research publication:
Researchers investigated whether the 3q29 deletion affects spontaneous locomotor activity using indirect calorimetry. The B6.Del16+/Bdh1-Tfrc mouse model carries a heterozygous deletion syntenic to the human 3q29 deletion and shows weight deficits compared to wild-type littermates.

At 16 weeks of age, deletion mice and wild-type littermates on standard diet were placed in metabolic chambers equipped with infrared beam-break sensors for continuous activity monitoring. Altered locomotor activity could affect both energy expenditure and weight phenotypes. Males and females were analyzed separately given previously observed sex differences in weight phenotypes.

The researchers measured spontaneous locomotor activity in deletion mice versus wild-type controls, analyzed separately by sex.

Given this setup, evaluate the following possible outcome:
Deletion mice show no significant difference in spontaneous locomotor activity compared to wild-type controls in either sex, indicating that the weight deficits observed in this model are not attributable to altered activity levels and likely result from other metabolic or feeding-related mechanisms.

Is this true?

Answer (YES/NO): NO